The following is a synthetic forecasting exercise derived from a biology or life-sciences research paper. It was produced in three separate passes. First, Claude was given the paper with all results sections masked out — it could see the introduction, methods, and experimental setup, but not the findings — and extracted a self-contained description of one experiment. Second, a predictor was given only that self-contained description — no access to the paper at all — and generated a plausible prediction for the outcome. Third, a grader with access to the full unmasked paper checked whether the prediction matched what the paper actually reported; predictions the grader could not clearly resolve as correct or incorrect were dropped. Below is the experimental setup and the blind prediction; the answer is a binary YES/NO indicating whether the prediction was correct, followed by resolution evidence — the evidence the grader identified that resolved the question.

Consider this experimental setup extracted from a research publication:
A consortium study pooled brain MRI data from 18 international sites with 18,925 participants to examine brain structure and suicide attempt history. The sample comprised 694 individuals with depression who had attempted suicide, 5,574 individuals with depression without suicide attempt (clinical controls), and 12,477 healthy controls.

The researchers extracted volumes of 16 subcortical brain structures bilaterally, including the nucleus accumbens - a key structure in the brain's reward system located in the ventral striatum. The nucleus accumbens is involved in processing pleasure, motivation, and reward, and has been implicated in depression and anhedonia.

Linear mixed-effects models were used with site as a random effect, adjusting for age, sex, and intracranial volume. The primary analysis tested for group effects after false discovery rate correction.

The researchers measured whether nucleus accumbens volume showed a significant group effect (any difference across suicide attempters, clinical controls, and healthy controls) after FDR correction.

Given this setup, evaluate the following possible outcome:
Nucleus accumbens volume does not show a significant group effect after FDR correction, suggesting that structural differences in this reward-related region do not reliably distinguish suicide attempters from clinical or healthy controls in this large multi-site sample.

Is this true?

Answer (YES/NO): YES